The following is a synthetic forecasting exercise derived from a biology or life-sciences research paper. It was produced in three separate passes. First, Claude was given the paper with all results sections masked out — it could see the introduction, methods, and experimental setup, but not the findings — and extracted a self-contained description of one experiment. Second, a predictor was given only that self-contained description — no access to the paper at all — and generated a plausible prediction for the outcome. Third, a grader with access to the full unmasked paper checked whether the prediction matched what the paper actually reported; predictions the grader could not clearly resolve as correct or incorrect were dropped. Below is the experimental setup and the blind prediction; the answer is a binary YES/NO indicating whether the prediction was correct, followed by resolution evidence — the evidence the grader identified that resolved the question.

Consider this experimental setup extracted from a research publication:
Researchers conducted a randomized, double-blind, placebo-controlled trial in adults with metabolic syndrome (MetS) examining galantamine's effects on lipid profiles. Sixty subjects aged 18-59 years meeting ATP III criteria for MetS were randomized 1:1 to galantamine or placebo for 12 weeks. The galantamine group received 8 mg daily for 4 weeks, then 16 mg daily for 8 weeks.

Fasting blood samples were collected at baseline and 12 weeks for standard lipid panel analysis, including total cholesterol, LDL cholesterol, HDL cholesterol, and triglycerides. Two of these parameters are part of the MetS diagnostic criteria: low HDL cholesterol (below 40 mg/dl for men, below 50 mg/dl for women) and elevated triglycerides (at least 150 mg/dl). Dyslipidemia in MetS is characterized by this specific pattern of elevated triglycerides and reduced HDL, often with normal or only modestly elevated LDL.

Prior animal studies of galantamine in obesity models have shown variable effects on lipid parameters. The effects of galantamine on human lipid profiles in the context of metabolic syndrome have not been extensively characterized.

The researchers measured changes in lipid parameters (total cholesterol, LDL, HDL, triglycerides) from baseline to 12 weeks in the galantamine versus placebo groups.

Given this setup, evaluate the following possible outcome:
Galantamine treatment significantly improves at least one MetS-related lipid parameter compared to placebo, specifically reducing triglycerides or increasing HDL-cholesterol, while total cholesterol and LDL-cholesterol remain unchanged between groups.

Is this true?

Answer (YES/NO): NO